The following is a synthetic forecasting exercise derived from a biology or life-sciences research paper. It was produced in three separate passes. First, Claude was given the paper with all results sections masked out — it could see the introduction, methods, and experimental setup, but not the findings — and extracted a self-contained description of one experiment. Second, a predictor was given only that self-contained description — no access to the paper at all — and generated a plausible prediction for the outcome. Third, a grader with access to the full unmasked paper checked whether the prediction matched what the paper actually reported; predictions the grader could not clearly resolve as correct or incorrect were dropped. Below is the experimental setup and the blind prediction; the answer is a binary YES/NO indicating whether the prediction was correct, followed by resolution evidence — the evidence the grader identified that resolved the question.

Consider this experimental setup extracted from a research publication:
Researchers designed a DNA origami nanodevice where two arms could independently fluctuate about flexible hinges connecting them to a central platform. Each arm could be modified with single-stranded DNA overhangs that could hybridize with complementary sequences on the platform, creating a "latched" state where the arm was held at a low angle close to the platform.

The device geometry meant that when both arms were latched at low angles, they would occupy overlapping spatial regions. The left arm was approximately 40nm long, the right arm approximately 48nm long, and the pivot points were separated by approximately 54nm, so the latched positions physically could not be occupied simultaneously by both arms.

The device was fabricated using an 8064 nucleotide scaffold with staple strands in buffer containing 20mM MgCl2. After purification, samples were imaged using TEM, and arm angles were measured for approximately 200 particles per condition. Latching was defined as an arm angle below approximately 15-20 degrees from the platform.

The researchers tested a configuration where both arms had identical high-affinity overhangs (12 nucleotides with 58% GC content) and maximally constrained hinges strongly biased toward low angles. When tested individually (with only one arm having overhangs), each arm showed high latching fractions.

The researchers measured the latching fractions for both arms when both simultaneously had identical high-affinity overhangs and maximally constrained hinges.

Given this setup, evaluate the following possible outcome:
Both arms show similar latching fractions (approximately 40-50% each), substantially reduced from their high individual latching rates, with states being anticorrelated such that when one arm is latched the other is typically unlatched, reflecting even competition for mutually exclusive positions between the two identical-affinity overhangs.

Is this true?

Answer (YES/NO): NO